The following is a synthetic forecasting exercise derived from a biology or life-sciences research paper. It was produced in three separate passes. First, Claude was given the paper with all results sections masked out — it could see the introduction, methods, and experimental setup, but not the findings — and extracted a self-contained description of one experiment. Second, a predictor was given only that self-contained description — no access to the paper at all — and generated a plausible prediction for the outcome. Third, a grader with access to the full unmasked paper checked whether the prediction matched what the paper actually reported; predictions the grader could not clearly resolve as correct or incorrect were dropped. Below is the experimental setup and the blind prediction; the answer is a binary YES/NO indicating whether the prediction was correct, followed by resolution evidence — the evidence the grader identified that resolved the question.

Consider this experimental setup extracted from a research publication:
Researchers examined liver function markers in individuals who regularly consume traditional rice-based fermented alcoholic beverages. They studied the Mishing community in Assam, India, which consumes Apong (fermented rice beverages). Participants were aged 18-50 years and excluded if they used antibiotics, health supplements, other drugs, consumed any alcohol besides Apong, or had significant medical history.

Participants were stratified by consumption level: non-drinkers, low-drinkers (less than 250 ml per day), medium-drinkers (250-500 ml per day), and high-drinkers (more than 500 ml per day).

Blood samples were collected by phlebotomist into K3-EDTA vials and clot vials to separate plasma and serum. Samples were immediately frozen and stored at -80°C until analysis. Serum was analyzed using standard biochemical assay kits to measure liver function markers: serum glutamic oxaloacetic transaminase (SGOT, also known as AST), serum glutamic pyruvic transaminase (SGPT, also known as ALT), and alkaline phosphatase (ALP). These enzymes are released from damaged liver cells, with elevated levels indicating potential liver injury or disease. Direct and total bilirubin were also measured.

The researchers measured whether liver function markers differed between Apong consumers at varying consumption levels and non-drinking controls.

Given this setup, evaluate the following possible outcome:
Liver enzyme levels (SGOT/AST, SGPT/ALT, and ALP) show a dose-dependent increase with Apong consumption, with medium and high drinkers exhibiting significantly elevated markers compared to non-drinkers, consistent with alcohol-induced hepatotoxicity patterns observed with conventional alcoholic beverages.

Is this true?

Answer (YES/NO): NO